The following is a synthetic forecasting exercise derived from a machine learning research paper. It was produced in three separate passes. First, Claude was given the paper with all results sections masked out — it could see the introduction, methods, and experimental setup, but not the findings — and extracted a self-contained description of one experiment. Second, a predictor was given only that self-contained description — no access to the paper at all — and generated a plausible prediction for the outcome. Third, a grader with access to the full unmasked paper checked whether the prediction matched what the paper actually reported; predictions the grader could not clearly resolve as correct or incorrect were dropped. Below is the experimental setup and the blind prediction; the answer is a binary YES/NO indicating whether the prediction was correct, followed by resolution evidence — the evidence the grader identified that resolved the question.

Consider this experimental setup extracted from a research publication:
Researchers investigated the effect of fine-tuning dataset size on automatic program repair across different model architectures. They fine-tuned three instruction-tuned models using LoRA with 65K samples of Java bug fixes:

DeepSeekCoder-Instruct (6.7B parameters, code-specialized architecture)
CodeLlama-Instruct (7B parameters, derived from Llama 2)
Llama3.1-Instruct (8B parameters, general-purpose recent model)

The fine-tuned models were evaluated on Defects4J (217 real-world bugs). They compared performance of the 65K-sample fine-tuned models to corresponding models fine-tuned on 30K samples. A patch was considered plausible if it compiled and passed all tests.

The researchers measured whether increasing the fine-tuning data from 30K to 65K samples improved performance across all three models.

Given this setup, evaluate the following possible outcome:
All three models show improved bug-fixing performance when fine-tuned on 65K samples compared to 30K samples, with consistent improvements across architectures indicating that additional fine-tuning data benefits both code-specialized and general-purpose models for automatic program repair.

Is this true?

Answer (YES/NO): NO